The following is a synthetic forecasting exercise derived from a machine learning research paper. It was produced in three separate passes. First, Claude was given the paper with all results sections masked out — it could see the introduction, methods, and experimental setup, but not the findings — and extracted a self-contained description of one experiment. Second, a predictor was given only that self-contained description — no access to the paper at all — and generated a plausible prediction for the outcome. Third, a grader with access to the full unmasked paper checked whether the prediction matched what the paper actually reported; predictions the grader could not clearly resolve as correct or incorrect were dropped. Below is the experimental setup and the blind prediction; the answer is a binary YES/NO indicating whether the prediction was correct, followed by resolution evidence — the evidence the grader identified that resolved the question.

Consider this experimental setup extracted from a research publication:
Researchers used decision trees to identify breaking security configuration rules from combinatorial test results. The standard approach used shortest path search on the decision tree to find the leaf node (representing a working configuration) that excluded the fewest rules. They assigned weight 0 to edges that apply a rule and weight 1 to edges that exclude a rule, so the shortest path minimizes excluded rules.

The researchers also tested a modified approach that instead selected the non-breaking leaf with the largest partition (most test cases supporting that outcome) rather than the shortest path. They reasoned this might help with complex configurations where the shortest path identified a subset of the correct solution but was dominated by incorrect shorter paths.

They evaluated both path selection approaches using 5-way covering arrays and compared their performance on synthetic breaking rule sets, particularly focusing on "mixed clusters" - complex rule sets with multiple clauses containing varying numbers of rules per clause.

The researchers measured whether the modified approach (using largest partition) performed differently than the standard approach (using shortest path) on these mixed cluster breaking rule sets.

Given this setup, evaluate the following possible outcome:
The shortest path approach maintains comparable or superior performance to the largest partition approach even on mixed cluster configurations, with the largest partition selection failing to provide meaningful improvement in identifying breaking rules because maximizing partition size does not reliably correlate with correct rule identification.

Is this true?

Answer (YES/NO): NO